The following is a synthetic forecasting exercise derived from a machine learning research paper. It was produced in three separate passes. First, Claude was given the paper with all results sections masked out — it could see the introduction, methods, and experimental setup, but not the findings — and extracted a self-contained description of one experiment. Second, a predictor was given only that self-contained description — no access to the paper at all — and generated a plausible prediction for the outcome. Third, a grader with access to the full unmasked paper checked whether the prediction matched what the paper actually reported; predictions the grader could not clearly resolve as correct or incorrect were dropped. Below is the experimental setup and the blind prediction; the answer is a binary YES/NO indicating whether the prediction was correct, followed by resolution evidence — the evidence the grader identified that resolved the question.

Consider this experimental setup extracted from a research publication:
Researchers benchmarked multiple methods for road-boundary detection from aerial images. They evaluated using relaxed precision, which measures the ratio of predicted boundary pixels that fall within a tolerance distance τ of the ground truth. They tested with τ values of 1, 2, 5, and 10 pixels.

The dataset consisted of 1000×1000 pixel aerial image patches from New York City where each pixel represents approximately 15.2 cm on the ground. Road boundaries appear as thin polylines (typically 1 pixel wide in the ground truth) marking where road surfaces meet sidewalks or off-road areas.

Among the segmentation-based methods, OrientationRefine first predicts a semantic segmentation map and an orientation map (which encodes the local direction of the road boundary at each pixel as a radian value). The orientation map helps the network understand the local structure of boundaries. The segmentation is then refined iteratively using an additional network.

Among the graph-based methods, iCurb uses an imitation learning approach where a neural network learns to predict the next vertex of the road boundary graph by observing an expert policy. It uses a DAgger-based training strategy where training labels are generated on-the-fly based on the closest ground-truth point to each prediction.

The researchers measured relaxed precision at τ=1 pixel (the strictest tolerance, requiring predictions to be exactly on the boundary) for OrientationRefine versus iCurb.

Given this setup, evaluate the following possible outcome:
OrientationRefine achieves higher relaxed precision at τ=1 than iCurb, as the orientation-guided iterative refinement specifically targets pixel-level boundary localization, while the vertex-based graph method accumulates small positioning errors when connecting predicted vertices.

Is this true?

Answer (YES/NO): YES